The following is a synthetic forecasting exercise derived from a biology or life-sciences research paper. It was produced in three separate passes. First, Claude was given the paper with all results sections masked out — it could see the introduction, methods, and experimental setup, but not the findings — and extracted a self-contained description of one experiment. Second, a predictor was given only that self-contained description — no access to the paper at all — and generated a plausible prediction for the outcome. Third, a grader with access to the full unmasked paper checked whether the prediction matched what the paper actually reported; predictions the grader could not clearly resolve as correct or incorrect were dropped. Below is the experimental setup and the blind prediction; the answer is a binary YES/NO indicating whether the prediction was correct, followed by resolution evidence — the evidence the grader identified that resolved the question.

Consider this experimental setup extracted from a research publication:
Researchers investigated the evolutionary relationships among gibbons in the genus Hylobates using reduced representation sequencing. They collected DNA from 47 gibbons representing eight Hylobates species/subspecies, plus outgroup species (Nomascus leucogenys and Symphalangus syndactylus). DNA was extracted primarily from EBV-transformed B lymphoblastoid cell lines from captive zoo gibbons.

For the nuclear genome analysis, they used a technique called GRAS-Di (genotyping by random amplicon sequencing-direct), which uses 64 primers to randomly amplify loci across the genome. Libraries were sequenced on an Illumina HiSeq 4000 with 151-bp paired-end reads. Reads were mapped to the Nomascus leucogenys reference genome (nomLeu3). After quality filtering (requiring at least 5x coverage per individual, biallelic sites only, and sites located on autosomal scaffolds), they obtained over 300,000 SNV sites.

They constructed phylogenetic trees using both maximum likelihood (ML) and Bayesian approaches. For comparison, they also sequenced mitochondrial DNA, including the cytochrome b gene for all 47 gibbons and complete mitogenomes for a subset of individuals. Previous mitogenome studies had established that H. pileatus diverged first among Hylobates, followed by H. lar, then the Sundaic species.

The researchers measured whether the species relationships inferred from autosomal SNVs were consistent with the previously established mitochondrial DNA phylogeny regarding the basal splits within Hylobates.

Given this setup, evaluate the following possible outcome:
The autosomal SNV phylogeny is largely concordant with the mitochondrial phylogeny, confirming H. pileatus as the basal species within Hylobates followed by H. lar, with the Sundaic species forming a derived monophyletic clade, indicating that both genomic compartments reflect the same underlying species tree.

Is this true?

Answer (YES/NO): YES